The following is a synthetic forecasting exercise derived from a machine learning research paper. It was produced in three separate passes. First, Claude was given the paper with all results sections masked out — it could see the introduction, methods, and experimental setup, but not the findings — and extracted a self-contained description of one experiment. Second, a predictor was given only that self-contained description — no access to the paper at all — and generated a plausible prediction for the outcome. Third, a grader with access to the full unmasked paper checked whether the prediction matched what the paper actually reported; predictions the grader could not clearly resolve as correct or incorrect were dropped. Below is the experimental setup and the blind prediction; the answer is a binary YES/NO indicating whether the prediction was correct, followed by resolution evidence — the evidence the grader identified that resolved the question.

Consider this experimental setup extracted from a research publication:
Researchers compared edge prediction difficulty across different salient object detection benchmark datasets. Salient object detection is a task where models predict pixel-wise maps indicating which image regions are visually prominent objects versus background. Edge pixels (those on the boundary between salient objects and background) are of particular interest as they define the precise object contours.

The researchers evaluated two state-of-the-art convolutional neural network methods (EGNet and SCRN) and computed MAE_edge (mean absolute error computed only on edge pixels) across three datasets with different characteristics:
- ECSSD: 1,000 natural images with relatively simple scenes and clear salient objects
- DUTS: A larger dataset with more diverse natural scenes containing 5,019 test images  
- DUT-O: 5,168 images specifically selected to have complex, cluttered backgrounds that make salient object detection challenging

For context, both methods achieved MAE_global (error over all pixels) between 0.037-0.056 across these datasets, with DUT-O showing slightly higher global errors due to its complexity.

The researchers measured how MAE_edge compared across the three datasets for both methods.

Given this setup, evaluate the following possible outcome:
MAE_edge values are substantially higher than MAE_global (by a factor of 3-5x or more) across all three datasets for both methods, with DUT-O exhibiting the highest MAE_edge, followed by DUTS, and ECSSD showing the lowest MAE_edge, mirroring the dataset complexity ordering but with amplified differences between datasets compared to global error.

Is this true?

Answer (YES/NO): NO